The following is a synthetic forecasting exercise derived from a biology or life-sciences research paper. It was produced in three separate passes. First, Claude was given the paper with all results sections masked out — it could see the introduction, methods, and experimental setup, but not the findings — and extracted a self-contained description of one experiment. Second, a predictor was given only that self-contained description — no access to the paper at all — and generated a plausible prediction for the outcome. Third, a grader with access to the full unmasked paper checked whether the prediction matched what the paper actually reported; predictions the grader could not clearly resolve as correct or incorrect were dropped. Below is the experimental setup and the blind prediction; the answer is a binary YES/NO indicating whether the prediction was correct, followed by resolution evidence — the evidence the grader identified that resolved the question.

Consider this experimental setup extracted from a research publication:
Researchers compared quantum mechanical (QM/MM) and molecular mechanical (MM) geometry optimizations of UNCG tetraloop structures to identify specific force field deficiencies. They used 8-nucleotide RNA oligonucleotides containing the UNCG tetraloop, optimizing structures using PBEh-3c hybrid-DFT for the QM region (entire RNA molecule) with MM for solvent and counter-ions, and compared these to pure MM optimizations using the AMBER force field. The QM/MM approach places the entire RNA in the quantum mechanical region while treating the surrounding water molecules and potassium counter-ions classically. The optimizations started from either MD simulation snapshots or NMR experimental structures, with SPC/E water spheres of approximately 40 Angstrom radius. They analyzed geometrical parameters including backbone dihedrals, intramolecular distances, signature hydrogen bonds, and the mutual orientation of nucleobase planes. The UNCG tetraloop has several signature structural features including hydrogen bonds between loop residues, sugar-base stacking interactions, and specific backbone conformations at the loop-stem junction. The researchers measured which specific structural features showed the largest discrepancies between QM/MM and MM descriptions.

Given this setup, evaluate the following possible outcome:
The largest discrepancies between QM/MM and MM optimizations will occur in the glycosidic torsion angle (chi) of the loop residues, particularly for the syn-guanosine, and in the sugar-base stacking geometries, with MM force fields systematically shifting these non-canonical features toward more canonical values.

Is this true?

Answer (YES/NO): NO